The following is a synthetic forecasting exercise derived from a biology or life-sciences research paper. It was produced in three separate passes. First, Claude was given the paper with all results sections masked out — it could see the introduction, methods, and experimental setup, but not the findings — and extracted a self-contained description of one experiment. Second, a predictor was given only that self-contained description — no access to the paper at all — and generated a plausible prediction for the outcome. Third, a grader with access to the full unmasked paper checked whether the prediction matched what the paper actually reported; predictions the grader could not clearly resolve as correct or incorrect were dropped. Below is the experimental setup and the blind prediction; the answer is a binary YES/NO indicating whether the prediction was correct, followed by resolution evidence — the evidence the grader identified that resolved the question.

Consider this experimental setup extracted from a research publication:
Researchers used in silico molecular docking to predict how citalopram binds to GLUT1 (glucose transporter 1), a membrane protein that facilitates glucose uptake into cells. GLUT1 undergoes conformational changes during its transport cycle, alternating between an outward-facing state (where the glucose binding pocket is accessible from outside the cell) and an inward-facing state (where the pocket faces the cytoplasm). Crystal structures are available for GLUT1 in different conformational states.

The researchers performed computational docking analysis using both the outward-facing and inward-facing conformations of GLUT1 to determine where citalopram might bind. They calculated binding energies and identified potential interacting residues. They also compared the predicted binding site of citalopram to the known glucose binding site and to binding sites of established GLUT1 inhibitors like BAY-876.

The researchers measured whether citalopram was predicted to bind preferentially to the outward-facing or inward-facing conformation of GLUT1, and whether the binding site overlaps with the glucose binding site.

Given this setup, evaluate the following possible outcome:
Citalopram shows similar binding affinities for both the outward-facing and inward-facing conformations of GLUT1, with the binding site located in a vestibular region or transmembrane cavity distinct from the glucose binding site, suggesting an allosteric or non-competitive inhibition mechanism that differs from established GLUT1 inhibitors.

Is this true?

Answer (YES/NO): NO